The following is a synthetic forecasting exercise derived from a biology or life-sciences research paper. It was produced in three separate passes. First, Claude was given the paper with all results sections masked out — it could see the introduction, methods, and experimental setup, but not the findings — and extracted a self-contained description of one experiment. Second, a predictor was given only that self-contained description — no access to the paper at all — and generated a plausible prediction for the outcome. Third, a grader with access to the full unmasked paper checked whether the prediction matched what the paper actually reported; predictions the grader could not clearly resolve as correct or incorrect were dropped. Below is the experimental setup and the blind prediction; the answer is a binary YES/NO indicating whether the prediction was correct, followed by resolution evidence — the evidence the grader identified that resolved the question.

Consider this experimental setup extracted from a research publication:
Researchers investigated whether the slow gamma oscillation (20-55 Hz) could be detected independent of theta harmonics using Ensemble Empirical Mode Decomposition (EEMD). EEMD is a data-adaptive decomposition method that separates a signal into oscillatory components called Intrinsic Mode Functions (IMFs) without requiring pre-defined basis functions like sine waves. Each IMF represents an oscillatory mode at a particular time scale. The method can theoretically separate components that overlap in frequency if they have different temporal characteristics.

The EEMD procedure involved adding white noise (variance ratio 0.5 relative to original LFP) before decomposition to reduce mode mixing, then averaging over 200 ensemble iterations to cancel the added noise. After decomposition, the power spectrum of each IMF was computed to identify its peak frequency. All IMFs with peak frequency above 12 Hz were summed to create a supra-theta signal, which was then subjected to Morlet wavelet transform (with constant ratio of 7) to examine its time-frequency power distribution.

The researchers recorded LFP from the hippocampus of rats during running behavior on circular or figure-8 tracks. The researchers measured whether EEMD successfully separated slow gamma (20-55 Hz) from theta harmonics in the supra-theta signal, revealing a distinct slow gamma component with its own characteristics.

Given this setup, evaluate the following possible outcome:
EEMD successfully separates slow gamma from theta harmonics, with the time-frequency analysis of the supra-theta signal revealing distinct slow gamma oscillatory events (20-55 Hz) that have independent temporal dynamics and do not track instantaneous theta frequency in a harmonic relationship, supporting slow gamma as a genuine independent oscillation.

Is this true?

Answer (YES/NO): NO